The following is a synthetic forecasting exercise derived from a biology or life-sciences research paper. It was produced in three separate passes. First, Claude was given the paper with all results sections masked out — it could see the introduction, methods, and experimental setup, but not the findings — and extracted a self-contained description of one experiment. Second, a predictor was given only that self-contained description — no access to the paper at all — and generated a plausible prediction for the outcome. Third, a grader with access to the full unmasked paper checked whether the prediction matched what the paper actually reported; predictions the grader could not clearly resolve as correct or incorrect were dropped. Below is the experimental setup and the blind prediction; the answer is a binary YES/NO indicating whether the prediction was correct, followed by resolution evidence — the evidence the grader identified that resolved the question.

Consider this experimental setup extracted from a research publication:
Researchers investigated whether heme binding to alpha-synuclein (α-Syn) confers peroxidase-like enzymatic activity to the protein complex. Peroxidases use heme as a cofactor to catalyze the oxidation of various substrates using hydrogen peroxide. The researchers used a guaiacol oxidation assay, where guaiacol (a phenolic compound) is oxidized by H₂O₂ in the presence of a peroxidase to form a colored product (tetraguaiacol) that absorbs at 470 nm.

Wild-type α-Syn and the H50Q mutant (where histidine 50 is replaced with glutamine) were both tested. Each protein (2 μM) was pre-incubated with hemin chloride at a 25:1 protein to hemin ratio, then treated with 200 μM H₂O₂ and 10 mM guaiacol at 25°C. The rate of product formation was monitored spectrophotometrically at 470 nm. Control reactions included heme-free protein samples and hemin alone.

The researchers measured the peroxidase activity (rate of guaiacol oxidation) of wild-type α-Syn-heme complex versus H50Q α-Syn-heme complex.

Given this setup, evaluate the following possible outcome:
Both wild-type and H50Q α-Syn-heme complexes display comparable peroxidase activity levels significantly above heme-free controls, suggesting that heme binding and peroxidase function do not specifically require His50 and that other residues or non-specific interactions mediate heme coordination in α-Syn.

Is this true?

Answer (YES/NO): NO